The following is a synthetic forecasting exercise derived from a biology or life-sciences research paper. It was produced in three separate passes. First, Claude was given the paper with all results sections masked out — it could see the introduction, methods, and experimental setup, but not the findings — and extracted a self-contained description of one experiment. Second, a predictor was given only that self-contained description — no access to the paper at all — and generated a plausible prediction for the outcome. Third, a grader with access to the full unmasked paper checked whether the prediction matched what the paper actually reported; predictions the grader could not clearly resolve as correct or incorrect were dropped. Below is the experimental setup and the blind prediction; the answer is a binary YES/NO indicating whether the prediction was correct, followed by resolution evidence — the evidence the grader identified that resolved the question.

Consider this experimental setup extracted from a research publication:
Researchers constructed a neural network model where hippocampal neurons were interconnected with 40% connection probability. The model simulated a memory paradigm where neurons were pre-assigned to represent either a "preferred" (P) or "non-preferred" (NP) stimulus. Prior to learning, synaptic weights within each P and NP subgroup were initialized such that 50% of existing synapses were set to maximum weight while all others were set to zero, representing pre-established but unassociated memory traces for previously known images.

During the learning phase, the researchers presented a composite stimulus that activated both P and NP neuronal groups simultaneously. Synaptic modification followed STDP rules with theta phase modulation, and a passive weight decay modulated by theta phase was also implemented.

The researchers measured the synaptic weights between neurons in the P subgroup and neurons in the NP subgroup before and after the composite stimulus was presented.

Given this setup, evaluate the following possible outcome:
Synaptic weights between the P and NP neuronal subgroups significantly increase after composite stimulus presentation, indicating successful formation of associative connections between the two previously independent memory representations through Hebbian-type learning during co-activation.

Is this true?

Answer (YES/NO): YES